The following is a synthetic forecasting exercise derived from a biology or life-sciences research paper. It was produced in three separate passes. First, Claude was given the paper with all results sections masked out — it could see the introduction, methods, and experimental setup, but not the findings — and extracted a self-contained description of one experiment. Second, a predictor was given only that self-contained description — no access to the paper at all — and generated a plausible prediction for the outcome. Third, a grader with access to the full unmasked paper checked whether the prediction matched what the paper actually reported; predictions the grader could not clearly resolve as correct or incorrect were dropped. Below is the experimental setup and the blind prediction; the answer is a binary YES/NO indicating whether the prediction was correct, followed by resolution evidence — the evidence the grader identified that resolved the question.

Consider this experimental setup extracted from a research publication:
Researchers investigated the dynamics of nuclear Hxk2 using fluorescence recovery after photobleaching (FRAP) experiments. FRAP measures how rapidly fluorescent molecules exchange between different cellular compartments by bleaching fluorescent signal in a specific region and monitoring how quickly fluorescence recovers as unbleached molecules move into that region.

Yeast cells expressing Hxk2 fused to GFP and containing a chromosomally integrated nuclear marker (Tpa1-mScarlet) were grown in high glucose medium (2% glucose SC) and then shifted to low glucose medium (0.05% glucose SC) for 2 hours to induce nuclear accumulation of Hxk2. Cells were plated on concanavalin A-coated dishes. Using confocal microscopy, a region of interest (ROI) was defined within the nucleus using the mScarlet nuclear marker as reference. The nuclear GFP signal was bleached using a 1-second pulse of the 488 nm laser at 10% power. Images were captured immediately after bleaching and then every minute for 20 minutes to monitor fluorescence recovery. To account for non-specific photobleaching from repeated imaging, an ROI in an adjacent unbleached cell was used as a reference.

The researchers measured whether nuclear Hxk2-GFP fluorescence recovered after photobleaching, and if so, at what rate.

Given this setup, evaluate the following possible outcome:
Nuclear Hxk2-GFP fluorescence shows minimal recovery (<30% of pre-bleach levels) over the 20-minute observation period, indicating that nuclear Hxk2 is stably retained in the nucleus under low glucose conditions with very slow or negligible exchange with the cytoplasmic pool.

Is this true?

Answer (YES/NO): YES